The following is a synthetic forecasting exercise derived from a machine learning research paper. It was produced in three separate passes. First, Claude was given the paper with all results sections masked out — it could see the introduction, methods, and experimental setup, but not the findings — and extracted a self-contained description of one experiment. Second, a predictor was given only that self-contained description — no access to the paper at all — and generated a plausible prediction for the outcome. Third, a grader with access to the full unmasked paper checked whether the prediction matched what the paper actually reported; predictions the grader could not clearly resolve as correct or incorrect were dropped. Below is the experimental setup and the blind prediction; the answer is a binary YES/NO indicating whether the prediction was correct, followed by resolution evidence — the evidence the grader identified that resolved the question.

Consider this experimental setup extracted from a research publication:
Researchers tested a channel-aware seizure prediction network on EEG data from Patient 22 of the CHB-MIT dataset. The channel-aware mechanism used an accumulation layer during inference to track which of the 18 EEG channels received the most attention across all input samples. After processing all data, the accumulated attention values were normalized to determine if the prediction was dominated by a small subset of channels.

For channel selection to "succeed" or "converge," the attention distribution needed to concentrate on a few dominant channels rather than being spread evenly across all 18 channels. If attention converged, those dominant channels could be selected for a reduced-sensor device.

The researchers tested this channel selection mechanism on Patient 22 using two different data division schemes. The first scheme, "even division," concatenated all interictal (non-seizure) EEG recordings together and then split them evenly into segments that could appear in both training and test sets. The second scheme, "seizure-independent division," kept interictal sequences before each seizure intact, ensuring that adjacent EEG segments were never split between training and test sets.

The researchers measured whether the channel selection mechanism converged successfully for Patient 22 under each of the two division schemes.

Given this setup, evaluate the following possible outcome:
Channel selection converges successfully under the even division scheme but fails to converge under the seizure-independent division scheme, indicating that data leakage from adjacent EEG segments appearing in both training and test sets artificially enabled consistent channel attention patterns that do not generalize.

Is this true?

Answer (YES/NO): NO